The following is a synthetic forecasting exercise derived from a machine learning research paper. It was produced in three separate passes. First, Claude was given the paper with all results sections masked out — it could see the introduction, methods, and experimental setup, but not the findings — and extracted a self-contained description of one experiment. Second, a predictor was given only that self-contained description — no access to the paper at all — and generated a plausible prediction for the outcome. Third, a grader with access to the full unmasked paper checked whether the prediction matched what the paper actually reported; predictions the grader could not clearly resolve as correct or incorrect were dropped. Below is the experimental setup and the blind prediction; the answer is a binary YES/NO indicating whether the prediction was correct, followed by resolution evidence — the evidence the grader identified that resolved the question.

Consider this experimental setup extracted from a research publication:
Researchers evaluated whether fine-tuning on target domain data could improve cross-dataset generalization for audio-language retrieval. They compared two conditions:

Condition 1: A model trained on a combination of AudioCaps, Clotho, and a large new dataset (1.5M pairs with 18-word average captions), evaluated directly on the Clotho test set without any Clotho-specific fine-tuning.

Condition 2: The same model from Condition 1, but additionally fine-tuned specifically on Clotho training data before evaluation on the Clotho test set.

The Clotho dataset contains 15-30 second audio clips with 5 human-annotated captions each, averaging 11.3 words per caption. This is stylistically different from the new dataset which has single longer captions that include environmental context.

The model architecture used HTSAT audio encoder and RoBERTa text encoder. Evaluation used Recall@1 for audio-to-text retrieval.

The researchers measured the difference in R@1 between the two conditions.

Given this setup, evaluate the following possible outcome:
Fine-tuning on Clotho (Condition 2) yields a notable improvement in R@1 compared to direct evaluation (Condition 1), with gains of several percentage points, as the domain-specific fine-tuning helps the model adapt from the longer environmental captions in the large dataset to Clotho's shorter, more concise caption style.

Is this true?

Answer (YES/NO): YES